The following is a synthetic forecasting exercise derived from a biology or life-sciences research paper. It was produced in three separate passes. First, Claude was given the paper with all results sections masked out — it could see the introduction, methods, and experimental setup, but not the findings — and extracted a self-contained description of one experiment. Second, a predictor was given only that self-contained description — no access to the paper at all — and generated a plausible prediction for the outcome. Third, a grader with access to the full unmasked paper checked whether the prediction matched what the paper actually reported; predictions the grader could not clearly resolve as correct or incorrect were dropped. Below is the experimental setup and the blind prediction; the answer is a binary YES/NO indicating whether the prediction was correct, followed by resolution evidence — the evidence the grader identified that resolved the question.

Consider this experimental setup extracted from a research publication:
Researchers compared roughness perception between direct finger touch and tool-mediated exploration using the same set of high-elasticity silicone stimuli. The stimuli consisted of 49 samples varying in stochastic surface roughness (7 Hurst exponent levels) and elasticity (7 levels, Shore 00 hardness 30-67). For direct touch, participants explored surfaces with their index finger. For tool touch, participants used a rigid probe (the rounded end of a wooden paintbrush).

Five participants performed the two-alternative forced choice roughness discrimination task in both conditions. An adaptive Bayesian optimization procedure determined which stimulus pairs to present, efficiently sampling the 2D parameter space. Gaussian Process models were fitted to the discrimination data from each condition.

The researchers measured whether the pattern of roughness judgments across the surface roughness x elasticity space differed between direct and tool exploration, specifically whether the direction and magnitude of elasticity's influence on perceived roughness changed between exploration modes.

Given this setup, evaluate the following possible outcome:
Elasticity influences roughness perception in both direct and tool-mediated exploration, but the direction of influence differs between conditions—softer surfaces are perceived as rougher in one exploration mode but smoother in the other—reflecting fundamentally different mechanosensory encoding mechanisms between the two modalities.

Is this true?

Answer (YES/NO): NO